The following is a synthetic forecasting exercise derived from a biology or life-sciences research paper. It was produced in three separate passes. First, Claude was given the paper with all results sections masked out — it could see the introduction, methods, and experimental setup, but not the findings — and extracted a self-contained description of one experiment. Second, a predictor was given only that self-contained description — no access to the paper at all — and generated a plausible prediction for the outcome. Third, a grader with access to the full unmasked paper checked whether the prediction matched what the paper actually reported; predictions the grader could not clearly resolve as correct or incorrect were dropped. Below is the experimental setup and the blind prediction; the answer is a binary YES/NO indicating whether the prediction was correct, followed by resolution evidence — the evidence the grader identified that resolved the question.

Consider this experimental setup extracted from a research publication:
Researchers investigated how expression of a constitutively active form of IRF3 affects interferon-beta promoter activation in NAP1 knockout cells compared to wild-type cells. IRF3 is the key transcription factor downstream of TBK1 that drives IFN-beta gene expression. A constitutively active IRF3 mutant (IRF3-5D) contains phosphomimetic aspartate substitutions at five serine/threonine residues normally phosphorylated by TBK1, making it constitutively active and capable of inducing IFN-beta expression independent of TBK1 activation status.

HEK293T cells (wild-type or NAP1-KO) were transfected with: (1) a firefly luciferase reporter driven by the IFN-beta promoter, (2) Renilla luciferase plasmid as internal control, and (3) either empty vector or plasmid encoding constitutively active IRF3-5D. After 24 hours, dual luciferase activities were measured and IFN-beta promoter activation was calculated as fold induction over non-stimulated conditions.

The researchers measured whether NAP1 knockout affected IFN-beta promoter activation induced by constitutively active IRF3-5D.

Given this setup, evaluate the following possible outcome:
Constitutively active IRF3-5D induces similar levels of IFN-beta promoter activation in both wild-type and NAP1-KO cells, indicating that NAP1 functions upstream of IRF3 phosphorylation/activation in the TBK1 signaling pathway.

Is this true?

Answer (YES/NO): YES